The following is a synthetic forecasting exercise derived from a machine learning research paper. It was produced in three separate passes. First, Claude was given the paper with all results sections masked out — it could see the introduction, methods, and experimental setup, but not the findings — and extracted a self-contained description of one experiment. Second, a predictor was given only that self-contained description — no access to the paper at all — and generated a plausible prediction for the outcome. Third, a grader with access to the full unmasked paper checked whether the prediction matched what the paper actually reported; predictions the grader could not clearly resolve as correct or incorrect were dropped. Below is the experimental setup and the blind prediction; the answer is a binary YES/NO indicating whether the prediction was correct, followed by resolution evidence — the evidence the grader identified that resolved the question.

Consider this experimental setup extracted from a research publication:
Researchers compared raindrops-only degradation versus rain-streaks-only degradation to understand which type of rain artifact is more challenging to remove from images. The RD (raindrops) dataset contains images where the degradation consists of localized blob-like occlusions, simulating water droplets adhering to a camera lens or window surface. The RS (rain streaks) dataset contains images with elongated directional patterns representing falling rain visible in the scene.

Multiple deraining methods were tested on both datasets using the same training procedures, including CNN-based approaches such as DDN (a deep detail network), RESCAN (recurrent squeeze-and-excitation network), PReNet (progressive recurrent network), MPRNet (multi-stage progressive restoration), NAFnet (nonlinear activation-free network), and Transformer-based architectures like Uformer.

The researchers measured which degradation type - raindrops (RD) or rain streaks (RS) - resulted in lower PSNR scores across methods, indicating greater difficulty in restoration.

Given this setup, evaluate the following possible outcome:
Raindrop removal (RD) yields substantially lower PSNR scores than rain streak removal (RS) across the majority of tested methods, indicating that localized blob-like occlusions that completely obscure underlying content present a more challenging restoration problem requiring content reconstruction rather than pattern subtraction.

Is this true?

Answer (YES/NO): YES